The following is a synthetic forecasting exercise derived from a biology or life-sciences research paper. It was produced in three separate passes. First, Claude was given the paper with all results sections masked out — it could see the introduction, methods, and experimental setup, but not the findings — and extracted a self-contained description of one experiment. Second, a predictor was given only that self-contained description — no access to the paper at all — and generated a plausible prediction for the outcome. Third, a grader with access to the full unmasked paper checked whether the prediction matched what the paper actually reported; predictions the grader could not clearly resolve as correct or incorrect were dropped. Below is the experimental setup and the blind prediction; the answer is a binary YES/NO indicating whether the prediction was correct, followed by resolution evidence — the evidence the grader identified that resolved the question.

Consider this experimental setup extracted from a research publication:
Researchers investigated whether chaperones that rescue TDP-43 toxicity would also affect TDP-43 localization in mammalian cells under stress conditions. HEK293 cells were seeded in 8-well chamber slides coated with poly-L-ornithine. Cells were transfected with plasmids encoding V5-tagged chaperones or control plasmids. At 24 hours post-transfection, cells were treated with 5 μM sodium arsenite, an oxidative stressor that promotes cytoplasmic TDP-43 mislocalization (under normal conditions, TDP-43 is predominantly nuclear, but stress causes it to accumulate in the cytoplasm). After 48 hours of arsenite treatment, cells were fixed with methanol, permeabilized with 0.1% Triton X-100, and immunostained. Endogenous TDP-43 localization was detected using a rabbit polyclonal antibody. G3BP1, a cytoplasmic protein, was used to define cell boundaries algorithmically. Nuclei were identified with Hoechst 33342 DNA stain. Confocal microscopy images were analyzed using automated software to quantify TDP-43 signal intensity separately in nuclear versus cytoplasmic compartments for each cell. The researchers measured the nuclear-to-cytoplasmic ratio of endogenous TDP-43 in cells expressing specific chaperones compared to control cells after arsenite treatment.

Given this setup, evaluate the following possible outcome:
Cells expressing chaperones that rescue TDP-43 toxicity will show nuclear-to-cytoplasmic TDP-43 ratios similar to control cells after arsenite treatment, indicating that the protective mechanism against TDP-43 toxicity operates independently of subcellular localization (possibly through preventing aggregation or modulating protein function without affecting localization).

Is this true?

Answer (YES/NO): NO